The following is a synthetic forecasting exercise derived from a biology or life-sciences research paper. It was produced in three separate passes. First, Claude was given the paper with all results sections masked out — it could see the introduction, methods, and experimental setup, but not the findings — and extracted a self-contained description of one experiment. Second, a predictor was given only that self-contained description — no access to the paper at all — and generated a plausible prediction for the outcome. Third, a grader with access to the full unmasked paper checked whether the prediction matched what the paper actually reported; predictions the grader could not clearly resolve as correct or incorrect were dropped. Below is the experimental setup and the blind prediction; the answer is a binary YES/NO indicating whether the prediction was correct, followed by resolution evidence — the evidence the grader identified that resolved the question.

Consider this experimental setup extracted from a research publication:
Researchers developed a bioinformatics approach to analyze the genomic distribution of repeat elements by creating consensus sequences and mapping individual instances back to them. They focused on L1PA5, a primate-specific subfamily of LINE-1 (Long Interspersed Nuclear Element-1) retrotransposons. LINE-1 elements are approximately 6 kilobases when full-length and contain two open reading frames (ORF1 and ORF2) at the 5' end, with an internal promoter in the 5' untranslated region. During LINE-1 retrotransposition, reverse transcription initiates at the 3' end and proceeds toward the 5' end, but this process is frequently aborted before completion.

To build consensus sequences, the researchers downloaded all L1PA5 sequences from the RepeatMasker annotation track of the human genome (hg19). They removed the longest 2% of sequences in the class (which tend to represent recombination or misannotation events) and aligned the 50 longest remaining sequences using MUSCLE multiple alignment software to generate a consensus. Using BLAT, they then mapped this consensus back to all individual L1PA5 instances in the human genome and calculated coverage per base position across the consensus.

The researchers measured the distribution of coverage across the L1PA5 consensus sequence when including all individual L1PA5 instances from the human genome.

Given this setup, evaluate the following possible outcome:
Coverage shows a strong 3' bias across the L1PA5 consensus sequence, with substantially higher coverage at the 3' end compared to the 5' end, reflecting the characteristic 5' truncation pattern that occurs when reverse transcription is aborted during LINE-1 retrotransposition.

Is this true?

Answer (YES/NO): YES